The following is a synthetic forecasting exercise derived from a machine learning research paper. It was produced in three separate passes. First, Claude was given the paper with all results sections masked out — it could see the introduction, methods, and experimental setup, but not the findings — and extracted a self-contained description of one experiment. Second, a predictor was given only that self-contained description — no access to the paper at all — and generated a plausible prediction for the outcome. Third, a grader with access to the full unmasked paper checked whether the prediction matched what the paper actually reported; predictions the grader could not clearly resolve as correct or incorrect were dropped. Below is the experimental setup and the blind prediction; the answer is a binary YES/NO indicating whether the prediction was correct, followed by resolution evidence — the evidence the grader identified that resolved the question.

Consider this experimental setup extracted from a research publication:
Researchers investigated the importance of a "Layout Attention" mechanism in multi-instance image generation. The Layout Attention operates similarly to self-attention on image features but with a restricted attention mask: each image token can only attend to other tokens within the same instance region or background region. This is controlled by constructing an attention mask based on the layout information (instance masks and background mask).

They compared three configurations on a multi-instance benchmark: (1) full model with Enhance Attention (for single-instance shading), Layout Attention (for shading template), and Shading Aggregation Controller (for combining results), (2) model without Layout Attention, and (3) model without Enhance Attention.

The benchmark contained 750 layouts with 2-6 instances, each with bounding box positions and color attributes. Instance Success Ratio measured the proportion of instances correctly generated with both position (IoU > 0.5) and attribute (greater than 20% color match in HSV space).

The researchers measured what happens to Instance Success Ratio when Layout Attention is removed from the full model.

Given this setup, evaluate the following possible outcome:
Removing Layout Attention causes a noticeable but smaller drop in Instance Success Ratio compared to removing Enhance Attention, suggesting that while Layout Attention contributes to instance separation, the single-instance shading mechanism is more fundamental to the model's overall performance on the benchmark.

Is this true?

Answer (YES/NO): YES